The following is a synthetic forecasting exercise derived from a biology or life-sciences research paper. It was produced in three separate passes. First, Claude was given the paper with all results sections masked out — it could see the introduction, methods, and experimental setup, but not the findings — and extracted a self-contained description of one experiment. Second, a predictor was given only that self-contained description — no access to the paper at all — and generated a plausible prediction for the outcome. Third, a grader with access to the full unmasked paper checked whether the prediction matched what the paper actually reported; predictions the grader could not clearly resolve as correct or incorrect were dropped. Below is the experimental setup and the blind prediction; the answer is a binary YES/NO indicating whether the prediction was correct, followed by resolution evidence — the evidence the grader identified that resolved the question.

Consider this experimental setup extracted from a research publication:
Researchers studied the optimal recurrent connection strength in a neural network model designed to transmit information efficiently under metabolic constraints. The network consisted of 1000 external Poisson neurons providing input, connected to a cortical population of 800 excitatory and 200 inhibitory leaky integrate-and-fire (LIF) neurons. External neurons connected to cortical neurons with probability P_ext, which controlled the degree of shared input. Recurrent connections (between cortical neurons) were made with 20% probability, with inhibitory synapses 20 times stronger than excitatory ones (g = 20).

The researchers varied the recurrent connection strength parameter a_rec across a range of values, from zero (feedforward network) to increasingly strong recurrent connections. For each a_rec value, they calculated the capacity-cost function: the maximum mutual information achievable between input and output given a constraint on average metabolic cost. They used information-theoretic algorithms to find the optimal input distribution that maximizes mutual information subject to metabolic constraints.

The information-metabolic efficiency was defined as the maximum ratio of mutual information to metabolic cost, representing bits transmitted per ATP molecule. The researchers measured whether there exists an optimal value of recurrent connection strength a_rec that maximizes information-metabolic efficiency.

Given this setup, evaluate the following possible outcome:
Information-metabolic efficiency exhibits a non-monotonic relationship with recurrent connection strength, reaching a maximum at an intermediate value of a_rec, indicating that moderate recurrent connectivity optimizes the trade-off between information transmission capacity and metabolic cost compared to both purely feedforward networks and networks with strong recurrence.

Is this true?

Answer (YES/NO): YES